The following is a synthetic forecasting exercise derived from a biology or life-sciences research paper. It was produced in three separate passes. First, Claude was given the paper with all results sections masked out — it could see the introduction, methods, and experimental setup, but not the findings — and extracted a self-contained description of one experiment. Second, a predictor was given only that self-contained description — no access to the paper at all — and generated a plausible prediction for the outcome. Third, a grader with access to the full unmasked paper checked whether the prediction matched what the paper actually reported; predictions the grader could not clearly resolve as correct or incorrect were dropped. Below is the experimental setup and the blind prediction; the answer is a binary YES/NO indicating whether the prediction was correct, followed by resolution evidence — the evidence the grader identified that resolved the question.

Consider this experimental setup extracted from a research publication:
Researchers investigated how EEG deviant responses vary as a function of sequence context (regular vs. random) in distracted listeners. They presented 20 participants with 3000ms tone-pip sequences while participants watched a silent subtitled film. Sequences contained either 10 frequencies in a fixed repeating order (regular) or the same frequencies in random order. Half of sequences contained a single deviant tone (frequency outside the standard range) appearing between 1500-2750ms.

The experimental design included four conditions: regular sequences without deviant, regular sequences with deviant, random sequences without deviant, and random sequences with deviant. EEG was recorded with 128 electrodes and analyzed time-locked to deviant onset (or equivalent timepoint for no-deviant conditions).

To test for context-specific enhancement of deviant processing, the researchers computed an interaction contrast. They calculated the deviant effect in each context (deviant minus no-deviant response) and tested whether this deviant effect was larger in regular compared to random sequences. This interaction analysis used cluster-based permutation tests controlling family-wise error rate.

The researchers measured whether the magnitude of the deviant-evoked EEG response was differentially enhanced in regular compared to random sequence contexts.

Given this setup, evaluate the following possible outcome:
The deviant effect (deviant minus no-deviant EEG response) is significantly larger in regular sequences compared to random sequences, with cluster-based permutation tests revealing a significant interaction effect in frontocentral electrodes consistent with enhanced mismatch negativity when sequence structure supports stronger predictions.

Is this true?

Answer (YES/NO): YES